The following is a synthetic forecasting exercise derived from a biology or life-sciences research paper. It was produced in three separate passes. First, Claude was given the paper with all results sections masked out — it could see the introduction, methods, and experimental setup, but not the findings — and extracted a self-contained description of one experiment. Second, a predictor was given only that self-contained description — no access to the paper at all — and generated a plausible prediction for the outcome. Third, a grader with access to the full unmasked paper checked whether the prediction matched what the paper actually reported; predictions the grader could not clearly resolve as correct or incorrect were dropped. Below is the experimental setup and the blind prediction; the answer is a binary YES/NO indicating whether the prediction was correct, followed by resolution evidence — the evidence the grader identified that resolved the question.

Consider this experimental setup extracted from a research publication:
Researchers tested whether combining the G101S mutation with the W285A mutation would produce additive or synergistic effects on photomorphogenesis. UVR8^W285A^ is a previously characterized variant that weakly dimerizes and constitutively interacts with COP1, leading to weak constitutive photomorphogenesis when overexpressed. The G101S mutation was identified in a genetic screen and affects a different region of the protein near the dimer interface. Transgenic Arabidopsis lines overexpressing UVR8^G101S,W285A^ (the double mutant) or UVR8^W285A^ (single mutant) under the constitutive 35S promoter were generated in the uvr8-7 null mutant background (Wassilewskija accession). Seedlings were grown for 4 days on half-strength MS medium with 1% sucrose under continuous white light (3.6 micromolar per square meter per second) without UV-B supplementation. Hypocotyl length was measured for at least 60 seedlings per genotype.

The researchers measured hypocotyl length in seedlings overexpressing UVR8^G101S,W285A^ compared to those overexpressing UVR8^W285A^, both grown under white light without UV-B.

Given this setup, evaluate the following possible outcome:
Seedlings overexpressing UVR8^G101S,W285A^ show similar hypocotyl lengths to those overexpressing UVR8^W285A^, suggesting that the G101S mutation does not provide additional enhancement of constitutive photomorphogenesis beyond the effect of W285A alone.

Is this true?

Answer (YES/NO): NO